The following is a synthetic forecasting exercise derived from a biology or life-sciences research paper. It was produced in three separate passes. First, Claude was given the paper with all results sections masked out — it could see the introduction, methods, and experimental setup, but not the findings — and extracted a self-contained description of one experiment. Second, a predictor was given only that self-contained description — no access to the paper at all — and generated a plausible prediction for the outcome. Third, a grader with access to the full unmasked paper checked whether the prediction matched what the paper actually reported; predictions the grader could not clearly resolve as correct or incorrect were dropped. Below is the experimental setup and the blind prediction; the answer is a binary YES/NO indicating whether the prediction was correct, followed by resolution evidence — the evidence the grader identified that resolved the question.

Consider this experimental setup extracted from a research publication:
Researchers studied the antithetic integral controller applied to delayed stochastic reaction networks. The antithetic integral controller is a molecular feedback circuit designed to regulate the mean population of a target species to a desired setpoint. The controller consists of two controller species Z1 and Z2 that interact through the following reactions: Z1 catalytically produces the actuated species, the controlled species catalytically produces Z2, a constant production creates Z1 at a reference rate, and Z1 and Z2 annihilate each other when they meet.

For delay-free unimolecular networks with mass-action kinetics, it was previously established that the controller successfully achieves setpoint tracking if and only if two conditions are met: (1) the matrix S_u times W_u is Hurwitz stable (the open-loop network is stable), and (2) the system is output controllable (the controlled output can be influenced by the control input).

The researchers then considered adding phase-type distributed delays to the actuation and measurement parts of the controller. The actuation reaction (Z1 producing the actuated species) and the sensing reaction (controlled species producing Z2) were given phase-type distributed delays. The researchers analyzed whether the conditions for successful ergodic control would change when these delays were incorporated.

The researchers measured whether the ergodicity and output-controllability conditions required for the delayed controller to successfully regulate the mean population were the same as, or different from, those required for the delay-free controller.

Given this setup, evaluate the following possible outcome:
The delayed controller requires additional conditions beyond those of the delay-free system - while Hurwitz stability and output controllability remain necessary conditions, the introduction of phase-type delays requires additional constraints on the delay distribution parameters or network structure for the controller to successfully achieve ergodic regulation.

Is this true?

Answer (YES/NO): NO